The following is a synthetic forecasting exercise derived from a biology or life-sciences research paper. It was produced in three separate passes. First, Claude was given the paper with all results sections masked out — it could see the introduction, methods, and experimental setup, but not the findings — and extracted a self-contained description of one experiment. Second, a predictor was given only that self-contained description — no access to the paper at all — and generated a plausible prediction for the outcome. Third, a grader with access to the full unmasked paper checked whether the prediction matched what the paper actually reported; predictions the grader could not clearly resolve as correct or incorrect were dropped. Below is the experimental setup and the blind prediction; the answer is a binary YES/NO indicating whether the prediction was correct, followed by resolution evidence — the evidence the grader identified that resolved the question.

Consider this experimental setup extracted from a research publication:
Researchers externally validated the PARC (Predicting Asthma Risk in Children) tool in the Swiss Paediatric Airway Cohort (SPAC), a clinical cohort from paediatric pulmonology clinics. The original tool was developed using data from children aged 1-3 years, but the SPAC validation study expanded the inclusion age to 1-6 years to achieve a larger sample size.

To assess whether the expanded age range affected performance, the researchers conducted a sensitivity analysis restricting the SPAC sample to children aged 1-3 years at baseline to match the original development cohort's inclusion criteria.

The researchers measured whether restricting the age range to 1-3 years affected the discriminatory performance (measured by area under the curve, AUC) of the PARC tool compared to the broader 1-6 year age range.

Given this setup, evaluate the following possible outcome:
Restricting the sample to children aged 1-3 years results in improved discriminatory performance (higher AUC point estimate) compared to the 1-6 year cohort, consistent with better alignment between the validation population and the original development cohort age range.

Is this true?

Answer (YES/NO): NO